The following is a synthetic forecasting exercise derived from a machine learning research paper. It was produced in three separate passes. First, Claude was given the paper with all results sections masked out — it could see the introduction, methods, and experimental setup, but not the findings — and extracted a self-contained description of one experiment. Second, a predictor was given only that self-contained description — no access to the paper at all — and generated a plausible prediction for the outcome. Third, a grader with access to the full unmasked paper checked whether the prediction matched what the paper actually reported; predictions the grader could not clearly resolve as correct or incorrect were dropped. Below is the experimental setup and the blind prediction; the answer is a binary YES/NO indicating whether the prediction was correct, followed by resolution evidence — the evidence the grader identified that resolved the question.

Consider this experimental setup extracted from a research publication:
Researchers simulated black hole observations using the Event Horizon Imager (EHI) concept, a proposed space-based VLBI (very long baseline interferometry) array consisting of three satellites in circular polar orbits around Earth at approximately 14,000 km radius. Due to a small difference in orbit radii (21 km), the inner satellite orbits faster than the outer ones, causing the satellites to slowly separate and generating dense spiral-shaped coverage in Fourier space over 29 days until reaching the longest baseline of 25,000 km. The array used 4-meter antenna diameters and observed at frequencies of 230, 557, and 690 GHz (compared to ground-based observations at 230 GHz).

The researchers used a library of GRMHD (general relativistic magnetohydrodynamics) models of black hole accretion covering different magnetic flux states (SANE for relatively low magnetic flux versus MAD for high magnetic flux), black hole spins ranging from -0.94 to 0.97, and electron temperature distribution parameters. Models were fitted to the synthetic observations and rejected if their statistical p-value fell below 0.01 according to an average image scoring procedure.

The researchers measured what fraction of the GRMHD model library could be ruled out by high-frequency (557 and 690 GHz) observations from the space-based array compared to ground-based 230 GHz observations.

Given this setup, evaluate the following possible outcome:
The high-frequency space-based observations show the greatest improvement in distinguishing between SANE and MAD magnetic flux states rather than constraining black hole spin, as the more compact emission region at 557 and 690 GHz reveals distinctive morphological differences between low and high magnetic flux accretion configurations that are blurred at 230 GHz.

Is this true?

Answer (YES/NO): NO